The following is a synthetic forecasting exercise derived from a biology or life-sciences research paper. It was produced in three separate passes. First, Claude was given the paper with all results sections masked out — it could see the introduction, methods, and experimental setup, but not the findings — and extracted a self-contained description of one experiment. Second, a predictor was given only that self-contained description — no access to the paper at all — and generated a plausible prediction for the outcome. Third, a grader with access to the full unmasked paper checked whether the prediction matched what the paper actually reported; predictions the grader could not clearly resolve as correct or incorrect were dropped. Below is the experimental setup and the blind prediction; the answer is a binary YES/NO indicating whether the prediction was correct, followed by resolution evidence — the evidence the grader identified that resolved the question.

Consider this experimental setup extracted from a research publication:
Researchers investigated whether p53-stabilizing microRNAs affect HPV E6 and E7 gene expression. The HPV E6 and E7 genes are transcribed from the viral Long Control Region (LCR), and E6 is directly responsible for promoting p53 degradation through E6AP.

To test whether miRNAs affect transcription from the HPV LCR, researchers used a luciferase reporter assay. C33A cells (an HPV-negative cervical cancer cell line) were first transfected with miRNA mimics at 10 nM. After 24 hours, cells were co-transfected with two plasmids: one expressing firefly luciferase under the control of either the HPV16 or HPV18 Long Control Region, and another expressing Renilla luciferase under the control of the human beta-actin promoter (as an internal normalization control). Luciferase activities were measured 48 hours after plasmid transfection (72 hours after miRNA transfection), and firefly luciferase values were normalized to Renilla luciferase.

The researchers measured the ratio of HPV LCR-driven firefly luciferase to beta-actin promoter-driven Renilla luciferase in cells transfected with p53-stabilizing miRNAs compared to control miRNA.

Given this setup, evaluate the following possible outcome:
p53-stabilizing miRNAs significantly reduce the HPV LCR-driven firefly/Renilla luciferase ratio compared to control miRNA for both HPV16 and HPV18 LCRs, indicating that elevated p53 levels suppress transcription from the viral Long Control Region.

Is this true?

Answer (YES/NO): NO